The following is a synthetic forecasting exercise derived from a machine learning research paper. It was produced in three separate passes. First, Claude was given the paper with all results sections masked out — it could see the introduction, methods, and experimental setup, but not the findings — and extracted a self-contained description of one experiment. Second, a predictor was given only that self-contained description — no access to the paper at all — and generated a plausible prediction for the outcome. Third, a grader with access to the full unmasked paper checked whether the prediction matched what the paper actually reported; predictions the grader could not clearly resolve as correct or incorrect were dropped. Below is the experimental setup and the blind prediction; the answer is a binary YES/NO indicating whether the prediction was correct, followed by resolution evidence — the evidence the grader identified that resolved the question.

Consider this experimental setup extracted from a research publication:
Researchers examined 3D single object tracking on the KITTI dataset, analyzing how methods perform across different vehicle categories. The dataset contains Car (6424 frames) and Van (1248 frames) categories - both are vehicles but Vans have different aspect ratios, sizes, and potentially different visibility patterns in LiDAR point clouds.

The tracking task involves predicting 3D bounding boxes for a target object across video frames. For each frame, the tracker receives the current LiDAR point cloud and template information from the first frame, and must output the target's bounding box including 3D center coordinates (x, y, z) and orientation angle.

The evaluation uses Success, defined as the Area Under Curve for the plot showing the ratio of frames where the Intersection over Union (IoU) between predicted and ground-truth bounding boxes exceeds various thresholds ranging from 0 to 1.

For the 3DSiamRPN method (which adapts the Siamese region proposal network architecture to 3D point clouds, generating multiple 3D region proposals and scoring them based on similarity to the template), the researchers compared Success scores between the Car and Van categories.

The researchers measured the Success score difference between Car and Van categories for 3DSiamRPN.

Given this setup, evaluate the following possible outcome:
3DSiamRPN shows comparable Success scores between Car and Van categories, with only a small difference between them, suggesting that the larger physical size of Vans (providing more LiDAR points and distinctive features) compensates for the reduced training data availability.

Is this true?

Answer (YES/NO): NO